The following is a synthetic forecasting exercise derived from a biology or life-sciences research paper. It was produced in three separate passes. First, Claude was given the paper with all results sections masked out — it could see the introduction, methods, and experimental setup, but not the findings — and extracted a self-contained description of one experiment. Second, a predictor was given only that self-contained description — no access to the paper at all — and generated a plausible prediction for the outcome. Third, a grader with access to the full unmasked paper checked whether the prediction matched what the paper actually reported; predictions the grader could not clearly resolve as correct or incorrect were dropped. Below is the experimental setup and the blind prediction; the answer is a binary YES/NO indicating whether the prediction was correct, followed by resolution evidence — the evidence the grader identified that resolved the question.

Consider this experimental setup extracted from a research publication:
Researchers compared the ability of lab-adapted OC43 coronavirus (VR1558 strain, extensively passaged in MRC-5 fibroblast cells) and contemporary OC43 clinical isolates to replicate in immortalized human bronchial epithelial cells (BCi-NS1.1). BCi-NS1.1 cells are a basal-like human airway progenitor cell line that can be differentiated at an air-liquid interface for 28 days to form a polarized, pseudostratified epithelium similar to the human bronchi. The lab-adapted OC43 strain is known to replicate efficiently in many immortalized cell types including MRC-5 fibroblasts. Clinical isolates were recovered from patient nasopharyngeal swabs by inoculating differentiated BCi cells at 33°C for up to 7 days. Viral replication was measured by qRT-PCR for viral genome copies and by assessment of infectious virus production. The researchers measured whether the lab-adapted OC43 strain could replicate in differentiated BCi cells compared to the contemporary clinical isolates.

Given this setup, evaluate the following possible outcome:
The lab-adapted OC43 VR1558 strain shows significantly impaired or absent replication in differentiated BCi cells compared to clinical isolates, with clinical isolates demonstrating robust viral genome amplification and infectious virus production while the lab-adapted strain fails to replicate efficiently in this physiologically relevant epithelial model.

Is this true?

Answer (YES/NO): YES